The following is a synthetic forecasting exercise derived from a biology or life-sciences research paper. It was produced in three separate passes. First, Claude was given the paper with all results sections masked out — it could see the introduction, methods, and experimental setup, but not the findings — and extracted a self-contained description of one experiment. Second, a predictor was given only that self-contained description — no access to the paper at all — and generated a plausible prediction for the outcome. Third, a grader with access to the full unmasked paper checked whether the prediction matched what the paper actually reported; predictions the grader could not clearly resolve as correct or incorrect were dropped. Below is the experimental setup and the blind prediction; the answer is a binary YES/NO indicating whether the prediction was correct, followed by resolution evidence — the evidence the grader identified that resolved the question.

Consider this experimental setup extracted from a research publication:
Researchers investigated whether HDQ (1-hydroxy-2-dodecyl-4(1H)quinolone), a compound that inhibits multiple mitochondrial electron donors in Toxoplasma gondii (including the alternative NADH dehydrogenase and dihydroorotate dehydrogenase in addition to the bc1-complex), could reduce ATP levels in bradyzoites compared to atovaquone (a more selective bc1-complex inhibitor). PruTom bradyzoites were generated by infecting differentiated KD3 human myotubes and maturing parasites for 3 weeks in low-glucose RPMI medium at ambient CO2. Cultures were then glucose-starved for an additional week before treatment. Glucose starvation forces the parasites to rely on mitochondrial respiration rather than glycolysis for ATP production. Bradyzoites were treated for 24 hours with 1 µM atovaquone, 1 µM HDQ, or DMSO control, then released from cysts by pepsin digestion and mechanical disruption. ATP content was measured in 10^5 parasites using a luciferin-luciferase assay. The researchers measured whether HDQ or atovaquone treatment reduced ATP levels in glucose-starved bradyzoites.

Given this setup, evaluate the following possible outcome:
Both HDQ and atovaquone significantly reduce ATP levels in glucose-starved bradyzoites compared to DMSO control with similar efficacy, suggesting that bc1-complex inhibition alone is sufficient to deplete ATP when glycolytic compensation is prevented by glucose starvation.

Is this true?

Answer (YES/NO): NO